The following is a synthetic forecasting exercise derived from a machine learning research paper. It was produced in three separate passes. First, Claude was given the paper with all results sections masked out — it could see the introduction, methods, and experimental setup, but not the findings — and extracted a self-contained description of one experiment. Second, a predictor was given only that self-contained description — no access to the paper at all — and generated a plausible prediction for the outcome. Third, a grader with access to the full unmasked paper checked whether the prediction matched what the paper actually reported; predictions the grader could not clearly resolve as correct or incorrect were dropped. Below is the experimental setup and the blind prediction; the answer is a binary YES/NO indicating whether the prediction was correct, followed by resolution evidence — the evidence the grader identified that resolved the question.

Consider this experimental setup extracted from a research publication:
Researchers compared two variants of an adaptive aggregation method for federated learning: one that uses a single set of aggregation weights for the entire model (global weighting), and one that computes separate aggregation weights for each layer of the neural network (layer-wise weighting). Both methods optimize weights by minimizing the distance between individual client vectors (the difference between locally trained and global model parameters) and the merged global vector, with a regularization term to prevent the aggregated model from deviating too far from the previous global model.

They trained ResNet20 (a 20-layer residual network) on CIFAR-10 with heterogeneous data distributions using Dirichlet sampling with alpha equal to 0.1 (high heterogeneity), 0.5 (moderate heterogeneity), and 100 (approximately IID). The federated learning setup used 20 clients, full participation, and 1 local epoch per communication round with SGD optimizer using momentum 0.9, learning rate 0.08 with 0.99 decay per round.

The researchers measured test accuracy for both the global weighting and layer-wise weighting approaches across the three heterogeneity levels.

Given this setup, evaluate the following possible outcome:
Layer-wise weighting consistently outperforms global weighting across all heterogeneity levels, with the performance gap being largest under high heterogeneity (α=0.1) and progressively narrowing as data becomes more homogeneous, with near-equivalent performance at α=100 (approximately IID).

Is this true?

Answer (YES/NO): NO